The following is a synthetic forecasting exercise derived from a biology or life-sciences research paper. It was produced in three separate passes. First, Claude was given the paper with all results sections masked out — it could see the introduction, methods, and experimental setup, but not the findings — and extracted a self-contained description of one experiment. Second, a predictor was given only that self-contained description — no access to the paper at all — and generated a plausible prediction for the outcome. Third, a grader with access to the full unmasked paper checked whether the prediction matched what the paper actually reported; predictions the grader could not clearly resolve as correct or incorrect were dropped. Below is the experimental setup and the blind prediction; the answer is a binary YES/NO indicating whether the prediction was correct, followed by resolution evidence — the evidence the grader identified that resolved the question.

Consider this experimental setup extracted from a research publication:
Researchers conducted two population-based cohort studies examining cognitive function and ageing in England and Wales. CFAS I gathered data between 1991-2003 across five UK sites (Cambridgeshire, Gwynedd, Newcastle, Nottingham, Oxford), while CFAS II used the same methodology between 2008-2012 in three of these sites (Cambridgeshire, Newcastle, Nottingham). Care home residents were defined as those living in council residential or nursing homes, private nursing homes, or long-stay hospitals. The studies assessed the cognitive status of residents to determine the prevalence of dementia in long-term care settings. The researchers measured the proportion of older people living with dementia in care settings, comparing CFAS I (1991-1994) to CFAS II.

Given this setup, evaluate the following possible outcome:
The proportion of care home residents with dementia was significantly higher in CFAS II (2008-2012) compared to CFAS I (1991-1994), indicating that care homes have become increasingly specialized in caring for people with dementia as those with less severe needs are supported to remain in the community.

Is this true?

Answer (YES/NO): YES